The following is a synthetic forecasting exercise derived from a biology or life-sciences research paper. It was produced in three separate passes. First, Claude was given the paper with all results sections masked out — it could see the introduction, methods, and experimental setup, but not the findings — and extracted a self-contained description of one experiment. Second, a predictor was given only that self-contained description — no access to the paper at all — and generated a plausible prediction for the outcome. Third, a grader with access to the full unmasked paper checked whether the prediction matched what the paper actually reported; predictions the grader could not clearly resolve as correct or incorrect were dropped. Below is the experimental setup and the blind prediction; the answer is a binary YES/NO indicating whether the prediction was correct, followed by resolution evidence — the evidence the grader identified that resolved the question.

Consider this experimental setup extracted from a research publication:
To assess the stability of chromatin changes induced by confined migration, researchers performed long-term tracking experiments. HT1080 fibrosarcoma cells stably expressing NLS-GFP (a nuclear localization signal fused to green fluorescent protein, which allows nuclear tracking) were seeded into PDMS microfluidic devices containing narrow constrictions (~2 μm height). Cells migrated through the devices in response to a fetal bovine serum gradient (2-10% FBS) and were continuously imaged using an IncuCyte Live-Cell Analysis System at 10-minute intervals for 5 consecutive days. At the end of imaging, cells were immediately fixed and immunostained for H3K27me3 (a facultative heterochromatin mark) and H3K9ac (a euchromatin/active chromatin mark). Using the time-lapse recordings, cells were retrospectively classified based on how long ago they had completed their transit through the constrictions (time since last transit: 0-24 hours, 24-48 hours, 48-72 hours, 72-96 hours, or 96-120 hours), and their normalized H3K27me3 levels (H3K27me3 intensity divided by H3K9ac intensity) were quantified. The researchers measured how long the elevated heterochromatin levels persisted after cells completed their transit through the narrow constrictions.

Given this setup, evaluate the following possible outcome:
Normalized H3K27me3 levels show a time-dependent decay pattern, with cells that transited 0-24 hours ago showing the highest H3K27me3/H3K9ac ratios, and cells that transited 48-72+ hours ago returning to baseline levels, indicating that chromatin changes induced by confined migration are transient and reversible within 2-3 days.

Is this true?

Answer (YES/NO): NO